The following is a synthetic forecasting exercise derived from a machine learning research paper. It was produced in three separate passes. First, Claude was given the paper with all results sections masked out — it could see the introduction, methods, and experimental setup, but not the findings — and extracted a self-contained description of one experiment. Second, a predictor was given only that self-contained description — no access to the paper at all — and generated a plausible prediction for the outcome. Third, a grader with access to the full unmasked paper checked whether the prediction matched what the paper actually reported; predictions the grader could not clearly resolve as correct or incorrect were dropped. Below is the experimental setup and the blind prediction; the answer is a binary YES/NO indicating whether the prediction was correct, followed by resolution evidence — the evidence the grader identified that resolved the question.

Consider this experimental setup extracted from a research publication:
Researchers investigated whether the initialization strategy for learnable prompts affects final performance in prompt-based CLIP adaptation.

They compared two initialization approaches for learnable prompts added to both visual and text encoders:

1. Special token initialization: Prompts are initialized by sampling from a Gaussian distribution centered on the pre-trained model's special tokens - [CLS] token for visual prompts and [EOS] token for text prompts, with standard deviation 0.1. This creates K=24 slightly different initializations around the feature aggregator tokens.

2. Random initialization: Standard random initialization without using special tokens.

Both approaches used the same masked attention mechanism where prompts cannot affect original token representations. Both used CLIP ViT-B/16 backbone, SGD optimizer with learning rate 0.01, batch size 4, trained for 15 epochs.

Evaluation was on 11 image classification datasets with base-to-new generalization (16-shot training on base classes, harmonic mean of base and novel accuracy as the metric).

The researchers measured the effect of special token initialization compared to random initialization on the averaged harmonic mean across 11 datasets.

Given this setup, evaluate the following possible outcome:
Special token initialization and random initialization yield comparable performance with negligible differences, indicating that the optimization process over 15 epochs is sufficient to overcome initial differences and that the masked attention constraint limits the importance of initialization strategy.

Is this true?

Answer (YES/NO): NO